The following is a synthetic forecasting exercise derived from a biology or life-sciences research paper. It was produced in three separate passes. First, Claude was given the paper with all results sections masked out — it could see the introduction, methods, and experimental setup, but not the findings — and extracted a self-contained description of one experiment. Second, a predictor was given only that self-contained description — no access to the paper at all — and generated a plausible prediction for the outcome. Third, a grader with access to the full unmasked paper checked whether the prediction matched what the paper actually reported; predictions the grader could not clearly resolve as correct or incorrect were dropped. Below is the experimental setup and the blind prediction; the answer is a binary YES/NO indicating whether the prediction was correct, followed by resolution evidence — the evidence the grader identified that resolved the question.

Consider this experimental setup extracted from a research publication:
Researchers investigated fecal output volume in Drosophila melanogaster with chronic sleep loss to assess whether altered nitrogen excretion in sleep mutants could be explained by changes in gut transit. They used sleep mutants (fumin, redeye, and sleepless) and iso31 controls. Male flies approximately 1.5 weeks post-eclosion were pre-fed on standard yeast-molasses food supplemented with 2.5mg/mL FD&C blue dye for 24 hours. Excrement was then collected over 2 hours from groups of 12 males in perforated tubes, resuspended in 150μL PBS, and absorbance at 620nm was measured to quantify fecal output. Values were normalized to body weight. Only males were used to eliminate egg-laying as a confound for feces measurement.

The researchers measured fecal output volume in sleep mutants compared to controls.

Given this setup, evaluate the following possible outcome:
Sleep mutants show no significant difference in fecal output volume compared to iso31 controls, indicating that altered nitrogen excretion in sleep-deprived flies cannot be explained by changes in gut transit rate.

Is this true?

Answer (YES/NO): YES